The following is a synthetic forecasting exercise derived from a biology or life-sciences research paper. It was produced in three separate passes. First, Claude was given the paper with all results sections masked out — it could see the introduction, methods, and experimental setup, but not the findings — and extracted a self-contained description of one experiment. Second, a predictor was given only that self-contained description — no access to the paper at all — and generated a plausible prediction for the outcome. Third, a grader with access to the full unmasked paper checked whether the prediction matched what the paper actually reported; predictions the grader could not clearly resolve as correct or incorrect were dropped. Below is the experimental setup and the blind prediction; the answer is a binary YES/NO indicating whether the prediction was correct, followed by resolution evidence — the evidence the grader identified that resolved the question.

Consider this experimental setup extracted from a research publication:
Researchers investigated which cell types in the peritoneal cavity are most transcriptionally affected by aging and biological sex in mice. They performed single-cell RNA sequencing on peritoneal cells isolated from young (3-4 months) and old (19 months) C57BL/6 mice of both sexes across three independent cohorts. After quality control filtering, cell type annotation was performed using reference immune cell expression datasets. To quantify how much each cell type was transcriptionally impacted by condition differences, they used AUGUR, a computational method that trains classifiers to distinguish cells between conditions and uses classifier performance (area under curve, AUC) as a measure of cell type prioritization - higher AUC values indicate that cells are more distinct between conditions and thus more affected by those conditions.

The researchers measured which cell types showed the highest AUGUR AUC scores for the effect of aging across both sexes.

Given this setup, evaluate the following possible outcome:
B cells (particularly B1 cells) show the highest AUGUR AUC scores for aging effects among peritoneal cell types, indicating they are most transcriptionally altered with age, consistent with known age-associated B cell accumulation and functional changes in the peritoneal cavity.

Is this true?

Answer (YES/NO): NO